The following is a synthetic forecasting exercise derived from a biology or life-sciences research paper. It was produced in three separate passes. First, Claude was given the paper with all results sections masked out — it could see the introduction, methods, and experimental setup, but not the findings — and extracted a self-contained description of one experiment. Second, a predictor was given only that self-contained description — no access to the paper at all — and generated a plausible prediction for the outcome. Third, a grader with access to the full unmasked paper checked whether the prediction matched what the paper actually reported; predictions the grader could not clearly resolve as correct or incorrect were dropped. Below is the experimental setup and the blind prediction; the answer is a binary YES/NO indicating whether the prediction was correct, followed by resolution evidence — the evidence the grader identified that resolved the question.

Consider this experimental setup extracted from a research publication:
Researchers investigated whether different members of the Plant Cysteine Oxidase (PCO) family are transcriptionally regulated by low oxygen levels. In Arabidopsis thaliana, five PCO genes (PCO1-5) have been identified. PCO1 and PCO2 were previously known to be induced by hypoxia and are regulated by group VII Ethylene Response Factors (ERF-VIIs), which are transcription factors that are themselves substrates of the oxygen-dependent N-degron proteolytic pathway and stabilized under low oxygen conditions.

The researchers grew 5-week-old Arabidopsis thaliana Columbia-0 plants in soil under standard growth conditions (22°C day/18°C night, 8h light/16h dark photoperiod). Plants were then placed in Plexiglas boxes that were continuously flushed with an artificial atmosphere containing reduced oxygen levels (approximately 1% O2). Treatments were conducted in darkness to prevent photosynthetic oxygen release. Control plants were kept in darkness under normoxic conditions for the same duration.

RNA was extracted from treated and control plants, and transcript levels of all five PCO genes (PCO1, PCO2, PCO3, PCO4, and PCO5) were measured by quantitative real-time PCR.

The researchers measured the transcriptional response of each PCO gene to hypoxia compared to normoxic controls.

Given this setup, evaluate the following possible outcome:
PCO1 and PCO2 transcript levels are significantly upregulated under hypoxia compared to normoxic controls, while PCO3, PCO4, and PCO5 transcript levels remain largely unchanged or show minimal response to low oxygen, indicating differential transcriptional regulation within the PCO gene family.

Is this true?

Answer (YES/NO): YES